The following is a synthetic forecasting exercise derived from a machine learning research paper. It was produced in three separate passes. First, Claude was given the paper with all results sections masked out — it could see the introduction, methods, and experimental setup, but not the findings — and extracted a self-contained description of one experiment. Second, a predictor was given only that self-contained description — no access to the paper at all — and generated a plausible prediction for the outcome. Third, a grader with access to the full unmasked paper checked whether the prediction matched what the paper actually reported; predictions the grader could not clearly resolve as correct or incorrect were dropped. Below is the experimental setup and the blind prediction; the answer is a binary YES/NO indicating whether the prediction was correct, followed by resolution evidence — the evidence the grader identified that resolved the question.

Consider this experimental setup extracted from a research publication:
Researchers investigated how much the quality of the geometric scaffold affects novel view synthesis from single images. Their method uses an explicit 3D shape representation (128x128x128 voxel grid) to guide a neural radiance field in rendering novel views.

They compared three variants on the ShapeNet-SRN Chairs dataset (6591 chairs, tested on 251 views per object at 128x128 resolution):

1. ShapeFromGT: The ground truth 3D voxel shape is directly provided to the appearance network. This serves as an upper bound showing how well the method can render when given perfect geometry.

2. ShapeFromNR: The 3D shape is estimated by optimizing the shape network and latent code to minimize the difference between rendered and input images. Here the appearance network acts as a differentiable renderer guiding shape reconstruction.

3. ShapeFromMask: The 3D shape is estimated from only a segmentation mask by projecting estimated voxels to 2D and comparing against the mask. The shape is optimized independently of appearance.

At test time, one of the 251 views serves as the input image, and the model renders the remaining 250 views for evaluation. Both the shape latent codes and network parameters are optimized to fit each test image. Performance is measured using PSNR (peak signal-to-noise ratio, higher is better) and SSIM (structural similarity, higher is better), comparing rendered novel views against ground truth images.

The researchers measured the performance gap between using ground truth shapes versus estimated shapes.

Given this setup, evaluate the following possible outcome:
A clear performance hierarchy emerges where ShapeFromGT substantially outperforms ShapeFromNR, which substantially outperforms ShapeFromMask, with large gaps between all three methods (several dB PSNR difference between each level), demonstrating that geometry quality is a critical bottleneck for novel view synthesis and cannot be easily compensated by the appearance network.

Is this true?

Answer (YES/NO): NO